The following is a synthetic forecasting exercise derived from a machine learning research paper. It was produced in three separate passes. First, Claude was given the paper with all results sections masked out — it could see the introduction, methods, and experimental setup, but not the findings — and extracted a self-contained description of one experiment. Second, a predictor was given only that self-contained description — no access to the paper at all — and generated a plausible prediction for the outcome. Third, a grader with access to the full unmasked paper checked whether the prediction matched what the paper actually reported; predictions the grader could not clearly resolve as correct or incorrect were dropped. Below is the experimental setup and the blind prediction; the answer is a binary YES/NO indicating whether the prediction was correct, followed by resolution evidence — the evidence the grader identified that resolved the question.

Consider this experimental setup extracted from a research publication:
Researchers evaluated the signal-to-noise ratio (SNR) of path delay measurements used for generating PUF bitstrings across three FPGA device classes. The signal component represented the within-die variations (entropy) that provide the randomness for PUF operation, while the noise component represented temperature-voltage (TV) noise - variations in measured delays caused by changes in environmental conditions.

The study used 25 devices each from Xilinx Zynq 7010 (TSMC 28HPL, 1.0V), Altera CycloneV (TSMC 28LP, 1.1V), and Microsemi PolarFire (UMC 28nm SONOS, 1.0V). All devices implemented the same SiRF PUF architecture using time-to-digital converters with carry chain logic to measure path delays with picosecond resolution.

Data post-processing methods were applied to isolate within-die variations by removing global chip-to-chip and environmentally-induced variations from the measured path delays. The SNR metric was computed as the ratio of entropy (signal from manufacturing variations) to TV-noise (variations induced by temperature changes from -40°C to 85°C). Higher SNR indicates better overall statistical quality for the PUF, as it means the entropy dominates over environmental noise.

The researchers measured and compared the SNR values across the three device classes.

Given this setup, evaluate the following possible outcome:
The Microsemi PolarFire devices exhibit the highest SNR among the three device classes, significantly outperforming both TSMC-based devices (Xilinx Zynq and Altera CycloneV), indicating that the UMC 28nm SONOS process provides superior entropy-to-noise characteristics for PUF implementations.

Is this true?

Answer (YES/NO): NO